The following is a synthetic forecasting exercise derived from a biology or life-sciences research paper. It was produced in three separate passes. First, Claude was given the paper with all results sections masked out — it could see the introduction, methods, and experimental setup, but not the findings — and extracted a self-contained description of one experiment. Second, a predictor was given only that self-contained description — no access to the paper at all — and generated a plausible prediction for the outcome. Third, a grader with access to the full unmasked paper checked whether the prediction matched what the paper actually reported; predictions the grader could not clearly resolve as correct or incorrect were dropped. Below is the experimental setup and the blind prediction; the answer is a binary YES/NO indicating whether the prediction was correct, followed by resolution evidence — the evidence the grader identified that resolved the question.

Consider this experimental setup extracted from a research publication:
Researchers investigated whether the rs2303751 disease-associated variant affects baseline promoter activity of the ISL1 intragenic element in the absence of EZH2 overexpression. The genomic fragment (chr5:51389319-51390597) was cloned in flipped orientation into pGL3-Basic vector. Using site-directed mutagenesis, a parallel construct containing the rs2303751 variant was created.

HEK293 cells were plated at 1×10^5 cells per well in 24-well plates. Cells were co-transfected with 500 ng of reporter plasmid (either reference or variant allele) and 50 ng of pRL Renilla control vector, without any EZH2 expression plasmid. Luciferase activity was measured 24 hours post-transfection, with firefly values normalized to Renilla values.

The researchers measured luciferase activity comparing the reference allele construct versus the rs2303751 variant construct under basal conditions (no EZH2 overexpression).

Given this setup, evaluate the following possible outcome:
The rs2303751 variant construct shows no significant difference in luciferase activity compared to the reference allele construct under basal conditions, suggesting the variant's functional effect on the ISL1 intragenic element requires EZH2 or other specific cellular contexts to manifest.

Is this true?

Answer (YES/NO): YES